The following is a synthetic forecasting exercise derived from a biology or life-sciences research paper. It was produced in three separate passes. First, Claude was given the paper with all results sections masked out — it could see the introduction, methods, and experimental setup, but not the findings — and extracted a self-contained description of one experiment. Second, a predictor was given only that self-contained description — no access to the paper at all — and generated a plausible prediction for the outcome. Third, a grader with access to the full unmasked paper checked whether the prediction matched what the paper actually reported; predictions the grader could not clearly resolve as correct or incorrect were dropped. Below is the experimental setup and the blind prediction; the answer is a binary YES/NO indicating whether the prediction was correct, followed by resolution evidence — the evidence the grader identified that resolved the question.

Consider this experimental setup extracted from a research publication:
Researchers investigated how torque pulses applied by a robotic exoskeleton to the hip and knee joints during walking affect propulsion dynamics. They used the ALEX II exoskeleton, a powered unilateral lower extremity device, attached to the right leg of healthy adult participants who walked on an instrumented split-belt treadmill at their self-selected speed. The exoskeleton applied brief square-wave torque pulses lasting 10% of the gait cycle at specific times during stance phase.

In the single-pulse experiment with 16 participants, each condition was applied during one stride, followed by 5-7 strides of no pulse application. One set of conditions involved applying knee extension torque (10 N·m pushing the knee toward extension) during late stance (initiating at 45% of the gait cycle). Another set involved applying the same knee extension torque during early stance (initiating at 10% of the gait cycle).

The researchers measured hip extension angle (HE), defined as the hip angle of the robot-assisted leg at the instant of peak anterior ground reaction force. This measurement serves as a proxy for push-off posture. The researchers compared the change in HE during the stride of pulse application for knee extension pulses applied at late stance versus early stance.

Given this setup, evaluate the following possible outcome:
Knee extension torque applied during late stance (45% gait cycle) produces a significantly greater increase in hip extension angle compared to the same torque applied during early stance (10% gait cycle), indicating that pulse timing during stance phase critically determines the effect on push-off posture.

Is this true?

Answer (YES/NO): NO